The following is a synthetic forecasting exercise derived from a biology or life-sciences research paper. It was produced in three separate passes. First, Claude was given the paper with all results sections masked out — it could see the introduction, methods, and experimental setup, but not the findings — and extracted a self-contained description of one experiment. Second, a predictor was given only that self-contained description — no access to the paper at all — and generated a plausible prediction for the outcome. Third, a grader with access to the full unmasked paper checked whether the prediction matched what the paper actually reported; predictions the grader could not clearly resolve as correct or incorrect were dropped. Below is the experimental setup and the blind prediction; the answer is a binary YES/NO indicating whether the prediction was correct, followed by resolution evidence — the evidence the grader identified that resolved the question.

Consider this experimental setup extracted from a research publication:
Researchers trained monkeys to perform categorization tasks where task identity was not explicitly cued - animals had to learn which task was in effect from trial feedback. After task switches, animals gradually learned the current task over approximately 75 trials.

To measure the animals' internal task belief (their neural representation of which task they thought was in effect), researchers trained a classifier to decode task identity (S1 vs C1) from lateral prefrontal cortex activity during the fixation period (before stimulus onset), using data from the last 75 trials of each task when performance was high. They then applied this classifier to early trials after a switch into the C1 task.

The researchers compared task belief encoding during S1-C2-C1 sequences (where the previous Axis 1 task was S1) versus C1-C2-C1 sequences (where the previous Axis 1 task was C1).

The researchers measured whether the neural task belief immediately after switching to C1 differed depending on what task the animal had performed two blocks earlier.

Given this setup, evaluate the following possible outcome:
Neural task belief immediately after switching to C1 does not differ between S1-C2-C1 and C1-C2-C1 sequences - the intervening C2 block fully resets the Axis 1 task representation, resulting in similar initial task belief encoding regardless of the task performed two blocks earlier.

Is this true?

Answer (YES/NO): NO